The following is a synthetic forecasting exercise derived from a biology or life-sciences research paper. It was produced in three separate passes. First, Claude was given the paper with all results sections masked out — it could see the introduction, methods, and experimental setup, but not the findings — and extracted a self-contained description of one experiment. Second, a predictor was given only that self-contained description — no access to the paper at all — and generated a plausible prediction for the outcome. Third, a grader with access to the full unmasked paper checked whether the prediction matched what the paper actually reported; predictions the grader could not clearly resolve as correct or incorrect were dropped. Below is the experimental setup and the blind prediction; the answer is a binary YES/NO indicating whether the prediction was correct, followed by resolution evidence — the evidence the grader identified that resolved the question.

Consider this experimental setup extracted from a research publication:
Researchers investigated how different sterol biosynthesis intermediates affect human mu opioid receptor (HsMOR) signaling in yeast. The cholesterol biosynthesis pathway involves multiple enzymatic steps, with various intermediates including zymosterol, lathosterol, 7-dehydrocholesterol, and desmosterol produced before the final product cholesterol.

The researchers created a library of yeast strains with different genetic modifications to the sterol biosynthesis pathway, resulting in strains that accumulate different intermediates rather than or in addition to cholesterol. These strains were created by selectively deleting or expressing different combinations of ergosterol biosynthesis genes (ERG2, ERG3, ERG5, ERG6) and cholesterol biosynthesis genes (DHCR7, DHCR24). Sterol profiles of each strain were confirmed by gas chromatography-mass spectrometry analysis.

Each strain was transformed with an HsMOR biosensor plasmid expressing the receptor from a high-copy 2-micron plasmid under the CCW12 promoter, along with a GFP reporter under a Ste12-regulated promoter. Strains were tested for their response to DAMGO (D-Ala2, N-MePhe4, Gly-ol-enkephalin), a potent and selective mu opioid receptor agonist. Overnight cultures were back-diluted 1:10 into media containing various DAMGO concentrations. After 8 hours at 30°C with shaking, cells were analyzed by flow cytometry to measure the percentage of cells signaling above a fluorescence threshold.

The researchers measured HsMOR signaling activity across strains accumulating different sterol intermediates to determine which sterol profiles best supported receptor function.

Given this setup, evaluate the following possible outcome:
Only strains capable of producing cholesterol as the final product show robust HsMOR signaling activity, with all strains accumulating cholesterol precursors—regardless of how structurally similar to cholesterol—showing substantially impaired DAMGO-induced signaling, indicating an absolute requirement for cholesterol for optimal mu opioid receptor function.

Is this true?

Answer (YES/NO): NO